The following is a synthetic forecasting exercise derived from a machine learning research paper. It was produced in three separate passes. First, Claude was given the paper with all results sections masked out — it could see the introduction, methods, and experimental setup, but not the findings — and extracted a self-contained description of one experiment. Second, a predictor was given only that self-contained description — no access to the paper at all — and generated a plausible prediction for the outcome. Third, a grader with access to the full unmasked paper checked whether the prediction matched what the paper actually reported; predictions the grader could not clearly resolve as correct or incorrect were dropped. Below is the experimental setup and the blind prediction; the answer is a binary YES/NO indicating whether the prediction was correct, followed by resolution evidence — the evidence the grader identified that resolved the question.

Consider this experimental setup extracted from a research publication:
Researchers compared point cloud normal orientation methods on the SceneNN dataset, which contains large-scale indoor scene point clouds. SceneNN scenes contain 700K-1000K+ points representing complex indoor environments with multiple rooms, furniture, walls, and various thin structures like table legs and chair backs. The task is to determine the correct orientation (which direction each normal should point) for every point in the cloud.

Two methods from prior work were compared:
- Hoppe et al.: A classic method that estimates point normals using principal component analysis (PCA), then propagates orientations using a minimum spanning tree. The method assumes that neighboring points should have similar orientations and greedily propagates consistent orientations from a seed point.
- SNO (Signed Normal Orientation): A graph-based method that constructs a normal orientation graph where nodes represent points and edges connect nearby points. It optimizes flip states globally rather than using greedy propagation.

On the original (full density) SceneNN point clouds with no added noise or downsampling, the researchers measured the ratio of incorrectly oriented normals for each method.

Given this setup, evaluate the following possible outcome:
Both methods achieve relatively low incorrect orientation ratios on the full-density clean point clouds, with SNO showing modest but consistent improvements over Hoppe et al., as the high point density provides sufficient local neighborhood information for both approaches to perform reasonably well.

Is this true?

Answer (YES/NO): NO